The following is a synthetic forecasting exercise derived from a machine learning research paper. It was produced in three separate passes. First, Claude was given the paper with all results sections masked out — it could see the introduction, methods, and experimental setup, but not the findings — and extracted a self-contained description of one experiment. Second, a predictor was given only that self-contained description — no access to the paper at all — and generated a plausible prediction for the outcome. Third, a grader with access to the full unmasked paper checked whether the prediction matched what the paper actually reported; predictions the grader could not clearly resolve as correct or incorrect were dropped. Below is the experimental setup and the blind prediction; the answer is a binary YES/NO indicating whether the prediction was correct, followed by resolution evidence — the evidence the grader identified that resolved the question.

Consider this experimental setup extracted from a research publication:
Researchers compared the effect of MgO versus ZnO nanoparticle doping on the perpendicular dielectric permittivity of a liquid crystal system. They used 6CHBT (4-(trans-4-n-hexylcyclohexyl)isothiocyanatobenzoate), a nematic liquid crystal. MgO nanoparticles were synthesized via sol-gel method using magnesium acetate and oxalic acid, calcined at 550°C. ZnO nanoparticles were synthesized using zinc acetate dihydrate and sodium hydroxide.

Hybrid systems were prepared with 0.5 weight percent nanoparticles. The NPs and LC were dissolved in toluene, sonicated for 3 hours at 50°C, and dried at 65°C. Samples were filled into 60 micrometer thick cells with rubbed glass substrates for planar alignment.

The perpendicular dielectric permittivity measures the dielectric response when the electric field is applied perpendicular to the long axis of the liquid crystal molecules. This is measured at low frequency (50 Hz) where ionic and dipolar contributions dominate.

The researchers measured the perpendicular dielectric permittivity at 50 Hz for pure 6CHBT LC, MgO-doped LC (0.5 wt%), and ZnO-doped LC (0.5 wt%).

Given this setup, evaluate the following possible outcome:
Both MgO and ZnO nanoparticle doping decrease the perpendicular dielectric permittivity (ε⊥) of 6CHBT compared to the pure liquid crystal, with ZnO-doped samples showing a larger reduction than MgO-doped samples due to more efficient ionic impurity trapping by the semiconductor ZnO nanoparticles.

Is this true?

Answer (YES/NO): NO